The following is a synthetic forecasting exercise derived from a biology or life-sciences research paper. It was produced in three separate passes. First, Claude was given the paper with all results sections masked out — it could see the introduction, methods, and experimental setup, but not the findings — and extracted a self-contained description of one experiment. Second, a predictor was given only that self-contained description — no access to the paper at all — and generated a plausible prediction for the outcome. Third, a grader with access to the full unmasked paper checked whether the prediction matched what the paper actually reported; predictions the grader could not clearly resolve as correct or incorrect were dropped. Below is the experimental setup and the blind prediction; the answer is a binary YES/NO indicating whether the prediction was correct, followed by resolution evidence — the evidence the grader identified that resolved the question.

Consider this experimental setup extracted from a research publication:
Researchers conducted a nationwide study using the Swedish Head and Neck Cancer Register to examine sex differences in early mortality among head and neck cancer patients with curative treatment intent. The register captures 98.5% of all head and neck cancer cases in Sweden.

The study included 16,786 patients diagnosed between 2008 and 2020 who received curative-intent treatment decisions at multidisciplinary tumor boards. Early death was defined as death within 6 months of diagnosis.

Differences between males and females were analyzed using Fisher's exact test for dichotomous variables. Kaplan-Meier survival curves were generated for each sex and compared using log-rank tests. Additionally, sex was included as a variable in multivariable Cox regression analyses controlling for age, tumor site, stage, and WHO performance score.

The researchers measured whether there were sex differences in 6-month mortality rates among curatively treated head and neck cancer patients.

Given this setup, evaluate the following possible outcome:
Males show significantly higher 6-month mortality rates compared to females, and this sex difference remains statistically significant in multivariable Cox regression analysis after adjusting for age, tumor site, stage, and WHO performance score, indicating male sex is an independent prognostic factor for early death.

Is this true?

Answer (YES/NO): YES